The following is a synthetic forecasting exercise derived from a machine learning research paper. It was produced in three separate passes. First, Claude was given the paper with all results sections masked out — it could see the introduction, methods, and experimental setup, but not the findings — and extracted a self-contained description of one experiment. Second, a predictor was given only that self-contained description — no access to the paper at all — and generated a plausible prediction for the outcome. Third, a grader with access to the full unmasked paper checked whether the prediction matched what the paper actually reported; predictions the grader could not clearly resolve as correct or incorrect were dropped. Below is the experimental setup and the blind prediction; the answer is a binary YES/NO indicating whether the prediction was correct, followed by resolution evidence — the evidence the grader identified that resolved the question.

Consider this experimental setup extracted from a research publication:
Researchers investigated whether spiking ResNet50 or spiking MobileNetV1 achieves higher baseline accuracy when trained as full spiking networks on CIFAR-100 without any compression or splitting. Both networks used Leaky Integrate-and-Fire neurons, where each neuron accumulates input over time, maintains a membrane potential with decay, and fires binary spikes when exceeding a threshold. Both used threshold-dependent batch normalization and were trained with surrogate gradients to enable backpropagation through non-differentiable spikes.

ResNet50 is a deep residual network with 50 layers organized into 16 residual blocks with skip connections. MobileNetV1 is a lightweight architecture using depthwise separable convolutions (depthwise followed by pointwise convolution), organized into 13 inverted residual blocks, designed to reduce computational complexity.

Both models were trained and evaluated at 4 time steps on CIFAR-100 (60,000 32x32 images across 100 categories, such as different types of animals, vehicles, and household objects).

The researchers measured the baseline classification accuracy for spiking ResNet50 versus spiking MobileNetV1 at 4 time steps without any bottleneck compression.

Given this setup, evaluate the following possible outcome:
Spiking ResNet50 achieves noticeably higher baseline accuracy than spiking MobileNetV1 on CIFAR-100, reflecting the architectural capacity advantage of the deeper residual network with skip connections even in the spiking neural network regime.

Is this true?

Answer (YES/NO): YES